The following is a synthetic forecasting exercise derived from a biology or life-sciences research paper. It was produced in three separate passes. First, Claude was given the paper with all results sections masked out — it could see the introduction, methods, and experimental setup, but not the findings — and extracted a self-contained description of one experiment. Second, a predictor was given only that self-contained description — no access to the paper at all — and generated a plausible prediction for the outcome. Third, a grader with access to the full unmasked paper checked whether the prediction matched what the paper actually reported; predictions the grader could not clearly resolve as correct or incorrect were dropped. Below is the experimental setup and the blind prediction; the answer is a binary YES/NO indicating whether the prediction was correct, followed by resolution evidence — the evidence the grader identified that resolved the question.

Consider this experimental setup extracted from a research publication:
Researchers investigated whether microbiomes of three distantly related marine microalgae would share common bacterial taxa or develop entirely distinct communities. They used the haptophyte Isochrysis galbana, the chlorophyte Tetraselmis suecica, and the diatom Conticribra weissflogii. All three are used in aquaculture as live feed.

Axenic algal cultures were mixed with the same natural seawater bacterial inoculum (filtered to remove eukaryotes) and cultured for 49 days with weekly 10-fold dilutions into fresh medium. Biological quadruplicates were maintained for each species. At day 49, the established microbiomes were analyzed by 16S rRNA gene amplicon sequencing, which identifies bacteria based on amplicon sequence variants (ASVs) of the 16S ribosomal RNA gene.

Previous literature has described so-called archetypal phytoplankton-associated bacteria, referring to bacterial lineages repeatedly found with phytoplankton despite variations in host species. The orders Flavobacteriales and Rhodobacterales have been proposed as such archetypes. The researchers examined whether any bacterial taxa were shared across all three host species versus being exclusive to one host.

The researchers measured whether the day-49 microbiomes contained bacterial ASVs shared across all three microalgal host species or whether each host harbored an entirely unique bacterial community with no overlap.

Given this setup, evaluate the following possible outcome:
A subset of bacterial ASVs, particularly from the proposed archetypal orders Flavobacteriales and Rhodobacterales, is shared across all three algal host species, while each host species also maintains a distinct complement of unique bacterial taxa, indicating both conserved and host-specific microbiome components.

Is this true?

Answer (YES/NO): NO